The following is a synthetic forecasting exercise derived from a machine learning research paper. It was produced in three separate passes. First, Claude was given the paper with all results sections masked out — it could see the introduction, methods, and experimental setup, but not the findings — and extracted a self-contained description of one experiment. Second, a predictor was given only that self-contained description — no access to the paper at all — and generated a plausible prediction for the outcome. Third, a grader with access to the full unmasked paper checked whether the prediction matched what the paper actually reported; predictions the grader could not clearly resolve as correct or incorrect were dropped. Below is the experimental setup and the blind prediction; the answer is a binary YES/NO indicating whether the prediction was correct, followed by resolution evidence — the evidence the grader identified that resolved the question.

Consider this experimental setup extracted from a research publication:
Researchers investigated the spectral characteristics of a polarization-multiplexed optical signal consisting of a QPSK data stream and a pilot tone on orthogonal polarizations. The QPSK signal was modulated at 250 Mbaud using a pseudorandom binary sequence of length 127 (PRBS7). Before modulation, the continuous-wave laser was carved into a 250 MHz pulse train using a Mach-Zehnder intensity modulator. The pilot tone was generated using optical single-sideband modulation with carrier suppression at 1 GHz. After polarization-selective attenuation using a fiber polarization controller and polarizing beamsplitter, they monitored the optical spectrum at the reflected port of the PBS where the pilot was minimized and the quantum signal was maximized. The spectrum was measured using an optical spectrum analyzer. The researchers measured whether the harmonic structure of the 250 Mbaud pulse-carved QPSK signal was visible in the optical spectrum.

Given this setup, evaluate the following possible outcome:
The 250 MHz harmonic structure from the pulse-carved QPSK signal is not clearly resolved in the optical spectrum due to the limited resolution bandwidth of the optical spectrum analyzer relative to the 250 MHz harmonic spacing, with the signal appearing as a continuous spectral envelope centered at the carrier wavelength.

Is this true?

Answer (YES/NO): NO